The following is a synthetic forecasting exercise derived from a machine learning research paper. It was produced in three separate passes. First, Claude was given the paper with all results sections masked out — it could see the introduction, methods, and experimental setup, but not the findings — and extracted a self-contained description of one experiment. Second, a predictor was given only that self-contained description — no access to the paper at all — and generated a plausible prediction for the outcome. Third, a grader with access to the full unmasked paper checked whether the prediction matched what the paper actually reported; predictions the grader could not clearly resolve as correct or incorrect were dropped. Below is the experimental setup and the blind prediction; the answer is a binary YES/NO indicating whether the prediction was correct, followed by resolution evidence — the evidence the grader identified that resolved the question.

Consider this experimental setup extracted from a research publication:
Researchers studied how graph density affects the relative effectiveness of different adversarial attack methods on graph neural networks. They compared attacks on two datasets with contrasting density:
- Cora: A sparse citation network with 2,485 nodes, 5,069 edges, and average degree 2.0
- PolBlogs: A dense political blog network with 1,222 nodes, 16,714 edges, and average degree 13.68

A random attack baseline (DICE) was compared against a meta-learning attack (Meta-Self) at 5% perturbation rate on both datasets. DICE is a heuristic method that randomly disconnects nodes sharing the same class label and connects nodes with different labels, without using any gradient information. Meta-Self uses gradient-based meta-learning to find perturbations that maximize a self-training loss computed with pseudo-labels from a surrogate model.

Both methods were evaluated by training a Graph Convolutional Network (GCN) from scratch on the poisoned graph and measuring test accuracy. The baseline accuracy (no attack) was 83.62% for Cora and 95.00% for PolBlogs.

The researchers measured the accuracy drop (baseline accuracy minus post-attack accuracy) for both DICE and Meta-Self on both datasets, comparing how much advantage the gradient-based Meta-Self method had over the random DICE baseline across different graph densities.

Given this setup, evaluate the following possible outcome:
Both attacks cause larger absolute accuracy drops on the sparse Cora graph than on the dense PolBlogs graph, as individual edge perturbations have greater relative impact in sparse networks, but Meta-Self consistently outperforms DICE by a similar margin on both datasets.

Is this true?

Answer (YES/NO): NO